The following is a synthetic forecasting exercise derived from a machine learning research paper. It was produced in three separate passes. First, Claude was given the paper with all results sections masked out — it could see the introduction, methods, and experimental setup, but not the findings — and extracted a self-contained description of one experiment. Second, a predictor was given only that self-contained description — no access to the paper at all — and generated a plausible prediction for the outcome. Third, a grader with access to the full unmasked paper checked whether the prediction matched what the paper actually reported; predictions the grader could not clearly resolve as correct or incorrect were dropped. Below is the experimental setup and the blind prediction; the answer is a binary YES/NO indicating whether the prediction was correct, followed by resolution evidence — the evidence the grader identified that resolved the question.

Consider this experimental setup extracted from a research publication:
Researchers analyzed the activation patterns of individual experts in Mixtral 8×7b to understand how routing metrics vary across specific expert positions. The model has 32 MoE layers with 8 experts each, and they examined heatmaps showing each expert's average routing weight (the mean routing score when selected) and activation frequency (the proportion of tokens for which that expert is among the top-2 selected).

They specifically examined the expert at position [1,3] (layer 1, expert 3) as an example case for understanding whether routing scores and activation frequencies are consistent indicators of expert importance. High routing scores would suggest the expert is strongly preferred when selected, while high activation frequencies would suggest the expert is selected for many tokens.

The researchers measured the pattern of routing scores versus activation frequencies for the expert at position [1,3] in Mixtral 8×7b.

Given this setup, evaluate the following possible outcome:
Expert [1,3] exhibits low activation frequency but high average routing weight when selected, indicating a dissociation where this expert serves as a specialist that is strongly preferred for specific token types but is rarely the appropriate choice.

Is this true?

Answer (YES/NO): NO